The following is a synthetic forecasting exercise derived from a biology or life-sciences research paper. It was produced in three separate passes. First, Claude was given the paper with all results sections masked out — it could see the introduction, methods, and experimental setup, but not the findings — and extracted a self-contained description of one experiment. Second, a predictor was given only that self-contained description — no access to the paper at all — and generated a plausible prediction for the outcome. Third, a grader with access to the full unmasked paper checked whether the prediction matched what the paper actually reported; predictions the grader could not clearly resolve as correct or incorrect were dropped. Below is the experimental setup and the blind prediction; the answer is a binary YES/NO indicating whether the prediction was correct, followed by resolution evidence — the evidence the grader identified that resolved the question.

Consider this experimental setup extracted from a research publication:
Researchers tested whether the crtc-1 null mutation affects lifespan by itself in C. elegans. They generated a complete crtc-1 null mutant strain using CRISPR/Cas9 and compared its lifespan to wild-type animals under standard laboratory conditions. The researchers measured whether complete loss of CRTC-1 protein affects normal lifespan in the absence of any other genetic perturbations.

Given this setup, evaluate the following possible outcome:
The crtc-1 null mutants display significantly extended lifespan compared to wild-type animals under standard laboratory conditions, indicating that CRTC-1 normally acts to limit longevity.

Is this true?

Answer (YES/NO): NO